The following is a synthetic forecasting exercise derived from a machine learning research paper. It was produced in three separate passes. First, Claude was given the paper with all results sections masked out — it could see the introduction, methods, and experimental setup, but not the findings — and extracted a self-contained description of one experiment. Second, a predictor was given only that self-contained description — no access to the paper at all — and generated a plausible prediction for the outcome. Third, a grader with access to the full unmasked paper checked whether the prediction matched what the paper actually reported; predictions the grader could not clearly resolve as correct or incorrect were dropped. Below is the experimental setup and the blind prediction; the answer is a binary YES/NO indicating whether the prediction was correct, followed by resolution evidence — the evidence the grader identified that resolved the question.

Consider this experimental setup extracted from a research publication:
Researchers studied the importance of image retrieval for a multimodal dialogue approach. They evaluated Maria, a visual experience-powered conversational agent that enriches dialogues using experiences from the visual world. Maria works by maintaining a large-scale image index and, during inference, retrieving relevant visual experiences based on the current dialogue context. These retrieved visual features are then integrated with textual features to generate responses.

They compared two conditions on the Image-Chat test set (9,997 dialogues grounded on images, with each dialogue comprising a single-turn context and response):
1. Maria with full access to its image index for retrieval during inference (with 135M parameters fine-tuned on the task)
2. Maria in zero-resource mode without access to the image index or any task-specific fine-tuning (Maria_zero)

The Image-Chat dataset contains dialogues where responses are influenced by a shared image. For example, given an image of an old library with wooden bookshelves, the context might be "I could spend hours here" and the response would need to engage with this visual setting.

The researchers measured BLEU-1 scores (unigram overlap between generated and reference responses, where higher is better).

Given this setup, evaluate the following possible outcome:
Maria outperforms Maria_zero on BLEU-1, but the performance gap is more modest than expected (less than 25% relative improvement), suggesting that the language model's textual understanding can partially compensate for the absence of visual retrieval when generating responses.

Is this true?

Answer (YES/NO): NO